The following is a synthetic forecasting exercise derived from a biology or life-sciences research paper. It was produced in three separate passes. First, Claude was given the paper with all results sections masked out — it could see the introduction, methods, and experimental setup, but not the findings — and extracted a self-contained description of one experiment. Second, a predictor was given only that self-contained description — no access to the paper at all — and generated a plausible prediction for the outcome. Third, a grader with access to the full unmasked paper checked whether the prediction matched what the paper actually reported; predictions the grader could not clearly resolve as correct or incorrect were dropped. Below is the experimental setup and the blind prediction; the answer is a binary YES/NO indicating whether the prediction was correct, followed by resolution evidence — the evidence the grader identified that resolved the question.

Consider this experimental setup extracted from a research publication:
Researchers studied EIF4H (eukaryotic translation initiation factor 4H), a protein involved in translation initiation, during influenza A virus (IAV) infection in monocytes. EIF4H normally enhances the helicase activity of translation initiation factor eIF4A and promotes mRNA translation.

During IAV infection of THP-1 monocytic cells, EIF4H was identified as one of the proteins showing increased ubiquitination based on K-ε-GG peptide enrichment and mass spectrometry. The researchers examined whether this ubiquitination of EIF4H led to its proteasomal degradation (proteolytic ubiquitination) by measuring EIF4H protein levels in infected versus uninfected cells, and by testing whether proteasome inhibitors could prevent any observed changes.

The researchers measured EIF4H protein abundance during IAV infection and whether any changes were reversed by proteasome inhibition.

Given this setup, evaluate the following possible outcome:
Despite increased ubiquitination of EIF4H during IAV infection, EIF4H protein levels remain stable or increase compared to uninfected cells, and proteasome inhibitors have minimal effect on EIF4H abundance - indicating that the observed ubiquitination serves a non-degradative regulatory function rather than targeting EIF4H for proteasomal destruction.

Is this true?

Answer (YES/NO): NO